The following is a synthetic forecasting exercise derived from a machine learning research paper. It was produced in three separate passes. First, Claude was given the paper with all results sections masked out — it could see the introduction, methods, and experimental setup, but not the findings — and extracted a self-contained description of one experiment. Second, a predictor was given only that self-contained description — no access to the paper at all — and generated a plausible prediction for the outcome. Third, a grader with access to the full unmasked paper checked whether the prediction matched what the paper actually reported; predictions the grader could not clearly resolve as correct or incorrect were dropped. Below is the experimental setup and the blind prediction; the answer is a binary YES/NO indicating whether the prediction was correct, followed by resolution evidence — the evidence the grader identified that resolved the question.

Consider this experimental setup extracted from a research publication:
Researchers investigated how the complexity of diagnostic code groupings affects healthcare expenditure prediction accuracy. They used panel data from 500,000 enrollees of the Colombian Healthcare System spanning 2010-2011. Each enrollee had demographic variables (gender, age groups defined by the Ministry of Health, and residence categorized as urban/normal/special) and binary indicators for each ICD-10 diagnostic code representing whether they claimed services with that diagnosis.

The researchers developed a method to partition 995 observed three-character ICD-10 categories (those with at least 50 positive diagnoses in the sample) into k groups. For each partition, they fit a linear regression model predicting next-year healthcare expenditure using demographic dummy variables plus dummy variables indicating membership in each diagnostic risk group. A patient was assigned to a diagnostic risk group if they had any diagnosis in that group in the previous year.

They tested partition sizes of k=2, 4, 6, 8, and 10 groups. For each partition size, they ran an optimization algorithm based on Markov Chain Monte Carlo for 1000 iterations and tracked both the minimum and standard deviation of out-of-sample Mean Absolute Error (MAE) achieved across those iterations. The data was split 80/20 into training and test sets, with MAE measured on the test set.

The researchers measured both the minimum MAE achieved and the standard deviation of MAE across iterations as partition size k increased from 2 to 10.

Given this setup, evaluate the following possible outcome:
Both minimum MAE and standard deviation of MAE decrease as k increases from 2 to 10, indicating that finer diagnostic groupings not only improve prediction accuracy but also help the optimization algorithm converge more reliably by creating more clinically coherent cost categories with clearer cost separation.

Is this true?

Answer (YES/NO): NO